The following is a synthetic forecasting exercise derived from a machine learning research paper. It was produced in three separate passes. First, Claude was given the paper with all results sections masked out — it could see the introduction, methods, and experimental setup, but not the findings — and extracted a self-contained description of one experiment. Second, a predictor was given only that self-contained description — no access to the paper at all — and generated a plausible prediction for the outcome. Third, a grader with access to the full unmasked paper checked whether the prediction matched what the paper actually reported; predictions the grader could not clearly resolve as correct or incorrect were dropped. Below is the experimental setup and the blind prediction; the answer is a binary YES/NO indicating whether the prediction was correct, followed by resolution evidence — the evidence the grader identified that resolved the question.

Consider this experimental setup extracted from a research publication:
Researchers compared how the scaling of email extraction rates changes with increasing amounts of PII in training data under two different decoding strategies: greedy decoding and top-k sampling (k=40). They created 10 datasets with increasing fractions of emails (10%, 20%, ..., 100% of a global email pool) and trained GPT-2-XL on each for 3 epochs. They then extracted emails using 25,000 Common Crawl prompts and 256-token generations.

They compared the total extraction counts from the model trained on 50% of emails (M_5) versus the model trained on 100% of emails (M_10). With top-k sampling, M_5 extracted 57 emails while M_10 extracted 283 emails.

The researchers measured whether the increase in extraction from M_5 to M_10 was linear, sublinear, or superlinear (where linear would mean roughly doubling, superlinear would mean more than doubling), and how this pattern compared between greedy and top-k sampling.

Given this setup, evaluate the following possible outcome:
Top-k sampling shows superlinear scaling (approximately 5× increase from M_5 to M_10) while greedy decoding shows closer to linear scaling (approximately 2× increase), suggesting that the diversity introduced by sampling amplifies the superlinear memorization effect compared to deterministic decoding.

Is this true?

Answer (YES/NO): YES